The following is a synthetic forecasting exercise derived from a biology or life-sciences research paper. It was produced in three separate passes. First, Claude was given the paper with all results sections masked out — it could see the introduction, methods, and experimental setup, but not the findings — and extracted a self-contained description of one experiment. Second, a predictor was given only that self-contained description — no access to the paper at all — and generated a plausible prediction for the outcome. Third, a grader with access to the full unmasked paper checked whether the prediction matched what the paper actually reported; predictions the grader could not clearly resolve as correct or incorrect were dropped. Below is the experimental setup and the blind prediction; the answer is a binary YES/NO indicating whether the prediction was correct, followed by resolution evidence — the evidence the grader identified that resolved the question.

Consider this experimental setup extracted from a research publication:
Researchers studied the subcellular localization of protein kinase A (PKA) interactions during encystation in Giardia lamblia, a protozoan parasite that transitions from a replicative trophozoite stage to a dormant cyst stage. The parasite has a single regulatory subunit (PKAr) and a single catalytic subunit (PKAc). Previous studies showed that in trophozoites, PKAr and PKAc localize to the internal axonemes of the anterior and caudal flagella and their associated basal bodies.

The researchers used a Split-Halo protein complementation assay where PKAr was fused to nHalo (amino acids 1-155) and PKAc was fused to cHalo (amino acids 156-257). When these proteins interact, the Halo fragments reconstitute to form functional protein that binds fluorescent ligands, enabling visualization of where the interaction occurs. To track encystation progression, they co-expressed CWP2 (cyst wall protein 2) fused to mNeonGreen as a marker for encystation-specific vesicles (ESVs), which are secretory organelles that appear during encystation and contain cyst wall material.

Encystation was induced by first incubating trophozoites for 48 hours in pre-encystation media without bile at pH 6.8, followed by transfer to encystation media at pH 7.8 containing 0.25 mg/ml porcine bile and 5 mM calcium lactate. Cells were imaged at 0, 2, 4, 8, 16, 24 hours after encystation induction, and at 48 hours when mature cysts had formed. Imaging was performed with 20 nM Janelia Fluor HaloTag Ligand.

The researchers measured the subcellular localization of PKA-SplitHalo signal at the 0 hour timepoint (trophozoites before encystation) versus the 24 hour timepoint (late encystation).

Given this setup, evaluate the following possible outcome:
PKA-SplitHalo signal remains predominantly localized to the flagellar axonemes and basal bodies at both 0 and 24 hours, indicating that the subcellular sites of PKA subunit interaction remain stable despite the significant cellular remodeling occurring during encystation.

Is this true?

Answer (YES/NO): NO